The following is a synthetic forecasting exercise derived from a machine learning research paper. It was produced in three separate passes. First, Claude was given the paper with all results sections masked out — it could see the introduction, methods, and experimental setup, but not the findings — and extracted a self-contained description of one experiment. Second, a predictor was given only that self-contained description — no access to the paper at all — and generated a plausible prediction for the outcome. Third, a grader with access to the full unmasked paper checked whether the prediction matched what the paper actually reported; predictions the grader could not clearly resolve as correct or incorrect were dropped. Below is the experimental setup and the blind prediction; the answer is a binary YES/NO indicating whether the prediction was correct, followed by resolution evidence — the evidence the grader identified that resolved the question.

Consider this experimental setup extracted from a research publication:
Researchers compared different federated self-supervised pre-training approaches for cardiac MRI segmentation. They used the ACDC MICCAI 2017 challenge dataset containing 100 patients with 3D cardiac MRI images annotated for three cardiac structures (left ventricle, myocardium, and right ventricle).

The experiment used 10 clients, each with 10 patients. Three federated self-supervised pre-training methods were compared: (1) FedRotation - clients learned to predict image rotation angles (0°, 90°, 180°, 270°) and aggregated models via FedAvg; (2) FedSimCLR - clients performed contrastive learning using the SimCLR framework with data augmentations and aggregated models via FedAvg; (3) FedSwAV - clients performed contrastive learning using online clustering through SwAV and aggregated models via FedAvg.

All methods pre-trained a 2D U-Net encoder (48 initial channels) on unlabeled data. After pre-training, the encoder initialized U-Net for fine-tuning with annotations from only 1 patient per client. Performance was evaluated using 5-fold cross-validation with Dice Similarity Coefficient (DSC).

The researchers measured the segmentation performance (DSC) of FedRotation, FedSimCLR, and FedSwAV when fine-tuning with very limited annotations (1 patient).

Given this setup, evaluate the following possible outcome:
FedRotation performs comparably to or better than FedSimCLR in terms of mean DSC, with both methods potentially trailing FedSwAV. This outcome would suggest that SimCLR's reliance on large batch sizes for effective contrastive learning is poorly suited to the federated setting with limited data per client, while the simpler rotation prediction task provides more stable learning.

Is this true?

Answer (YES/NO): NO